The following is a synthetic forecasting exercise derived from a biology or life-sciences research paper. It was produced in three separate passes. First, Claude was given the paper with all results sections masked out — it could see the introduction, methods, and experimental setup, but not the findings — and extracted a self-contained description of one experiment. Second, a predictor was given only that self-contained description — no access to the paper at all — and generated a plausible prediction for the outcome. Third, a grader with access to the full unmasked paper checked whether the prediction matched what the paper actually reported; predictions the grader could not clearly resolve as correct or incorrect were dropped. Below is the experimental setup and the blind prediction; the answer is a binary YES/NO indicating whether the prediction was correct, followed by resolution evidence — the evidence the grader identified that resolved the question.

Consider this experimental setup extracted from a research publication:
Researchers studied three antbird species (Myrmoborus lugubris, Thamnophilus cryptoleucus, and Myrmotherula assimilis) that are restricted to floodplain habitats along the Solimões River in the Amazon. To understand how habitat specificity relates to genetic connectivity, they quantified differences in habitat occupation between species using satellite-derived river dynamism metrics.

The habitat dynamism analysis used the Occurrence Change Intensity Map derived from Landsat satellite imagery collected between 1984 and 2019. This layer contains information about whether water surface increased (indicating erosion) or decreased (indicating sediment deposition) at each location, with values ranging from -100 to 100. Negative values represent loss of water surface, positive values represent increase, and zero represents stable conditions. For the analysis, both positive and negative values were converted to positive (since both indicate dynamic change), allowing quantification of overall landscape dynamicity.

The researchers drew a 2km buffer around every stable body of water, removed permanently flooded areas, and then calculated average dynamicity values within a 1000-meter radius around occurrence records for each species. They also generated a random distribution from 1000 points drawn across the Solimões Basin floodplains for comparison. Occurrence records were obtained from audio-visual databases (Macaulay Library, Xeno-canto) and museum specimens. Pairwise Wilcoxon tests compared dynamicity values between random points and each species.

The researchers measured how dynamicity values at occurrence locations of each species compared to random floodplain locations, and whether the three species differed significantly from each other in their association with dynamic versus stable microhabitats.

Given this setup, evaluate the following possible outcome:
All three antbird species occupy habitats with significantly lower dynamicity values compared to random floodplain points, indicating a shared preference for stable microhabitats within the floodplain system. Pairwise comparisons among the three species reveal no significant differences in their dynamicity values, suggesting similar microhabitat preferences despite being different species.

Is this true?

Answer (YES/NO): NO